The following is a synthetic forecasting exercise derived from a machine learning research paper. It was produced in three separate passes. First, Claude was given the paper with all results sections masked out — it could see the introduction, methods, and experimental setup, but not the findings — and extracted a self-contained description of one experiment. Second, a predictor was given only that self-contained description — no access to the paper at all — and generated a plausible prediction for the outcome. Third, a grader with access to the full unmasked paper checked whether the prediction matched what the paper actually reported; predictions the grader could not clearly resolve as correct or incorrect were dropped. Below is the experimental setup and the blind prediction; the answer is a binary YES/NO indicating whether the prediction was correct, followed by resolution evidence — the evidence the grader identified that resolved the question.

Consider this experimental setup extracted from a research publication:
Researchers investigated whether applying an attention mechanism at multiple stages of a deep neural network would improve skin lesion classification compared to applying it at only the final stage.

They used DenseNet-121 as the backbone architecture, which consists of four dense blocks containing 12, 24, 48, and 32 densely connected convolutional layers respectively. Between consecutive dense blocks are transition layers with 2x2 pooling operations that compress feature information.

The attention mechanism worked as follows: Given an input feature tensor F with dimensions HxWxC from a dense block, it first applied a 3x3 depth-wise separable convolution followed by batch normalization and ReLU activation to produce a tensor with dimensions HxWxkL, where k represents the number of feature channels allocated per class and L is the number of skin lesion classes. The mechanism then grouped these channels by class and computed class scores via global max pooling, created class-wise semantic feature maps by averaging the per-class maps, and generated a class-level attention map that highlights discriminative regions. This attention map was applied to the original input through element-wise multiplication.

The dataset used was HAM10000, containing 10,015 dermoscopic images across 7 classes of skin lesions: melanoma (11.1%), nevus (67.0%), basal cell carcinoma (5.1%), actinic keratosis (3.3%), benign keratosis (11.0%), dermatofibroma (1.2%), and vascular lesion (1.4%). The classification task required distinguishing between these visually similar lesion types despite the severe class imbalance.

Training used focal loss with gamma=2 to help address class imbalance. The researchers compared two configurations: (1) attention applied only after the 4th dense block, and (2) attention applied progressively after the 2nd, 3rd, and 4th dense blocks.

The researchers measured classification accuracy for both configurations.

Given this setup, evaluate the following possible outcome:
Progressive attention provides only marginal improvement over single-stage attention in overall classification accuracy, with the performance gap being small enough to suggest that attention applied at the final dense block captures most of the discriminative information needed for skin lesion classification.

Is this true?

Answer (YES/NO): NO